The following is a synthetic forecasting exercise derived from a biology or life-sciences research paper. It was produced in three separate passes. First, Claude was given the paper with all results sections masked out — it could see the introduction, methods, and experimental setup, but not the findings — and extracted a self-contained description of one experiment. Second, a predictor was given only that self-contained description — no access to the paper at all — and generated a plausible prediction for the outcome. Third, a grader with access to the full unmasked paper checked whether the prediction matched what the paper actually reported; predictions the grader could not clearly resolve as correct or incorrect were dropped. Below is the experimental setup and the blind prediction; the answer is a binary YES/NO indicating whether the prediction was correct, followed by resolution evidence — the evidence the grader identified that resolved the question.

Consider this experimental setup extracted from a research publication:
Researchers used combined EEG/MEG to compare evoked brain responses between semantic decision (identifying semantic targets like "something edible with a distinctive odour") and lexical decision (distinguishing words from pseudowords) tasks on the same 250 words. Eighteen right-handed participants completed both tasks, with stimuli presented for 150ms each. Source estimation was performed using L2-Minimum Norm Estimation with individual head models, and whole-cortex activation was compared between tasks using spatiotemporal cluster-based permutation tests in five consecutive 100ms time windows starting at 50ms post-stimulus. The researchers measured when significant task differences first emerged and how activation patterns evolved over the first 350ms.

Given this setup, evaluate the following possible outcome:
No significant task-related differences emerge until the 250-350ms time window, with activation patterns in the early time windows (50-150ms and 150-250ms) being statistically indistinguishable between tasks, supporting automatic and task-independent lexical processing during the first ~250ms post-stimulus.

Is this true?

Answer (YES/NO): NO